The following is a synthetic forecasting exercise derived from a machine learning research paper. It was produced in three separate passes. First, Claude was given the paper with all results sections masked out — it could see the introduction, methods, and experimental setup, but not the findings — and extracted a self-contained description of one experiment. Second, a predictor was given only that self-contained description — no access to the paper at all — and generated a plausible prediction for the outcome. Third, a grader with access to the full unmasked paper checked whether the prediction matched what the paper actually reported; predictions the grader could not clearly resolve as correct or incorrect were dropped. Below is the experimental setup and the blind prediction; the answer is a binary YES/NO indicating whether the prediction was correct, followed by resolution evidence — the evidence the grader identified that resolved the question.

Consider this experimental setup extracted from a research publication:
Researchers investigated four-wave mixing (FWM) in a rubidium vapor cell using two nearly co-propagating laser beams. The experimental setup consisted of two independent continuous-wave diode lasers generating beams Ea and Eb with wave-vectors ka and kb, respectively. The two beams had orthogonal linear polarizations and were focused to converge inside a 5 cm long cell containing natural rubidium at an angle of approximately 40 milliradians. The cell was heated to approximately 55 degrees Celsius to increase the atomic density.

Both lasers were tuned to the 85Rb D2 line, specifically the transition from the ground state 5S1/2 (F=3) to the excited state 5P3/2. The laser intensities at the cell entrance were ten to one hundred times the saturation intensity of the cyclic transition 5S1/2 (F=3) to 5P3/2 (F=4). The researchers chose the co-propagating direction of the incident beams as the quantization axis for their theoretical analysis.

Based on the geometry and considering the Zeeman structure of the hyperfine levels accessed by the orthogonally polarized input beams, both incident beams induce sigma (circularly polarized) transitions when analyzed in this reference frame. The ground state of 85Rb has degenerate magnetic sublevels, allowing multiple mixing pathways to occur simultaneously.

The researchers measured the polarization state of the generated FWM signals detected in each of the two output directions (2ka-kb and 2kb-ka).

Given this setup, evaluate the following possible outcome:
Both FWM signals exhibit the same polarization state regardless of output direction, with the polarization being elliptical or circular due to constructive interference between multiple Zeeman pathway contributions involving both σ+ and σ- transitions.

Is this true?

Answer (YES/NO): NO